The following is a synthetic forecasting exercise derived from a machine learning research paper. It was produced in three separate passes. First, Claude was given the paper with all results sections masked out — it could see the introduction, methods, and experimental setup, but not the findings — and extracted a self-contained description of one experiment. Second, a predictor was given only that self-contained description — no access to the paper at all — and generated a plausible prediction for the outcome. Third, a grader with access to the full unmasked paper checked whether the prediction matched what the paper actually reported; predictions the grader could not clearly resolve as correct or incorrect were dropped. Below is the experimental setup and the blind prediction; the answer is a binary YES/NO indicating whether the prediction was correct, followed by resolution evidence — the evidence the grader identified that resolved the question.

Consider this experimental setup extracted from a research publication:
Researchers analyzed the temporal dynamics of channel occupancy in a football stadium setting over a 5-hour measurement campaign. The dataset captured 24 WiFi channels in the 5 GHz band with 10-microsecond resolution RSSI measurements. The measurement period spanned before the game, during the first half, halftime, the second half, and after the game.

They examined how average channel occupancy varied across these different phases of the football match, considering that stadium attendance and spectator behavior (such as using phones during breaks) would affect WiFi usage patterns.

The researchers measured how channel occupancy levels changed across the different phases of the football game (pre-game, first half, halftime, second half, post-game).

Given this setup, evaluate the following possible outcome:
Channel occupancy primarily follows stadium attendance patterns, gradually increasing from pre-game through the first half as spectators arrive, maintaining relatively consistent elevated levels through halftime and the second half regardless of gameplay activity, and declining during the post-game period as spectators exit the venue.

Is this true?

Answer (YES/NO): NO